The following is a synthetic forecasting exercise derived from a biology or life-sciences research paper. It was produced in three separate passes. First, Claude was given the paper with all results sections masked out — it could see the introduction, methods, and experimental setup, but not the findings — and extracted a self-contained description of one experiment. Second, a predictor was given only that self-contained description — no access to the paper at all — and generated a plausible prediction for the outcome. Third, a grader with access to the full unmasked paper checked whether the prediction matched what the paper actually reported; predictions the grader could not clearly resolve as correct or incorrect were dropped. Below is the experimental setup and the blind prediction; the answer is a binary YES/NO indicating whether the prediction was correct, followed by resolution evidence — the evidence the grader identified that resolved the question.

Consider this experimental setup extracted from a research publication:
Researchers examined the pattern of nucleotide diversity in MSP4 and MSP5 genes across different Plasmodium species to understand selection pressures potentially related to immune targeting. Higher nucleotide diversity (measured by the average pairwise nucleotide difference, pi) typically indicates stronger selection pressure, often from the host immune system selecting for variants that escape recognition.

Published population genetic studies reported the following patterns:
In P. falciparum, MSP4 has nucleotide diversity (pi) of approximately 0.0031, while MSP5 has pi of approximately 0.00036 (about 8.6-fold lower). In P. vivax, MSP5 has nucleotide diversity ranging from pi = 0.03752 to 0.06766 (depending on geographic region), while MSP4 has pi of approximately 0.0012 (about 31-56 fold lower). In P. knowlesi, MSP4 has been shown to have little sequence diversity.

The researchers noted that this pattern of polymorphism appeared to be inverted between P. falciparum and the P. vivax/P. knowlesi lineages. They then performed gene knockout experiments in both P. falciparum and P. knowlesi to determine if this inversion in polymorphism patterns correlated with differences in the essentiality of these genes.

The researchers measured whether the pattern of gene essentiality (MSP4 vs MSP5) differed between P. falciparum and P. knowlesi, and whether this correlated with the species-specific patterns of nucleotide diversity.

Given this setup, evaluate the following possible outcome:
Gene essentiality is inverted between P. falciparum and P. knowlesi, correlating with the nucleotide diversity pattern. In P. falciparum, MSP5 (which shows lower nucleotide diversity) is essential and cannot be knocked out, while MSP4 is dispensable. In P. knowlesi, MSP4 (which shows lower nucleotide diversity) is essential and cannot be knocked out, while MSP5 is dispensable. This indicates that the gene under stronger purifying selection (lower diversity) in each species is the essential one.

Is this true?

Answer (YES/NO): NO